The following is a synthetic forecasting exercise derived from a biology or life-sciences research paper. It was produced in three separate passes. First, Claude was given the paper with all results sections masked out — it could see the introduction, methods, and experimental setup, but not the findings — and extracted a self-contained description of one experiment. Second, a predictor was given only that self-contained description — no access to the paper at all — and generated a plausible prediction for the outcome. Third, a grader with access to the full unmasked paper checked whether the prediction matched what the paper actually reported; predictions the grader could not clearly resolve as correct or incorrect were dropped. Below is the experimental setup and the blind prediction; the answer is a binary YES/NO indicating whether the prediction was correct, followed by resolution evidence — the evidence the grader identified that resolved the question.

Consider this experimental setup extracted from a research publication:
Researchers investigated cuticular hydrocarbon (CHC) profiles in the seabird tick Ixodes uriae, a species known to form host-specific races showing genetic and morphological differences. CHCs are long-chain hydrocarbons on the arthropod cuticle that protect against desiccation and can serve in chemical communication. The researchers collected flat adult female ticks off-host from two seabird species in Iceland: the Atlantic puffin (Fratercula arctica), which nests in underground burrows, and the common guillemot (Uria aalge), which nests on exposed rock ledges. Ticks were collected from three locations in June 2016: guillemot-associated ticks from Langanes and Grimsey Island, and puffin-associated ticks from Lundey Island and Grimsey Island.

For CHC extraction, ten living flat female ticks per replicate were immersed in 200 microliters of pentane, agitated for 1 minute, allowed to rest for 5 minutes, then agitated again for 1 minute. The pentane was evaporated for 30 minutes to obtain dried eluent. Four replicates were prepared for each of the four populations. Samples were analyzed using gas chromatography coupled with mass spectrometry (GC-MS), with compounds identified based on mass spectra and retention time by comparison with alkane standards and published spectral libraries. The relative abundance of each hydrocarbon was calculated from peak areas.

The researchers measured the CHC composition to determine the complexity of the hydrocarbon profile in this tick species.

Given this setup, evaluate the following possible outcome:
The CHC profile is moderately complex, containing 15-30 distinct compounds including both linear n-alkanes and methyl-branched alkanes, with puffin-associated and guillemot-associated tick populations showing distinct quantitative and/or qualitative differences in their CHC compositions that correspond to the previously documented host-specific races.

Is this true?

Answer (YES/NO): YES